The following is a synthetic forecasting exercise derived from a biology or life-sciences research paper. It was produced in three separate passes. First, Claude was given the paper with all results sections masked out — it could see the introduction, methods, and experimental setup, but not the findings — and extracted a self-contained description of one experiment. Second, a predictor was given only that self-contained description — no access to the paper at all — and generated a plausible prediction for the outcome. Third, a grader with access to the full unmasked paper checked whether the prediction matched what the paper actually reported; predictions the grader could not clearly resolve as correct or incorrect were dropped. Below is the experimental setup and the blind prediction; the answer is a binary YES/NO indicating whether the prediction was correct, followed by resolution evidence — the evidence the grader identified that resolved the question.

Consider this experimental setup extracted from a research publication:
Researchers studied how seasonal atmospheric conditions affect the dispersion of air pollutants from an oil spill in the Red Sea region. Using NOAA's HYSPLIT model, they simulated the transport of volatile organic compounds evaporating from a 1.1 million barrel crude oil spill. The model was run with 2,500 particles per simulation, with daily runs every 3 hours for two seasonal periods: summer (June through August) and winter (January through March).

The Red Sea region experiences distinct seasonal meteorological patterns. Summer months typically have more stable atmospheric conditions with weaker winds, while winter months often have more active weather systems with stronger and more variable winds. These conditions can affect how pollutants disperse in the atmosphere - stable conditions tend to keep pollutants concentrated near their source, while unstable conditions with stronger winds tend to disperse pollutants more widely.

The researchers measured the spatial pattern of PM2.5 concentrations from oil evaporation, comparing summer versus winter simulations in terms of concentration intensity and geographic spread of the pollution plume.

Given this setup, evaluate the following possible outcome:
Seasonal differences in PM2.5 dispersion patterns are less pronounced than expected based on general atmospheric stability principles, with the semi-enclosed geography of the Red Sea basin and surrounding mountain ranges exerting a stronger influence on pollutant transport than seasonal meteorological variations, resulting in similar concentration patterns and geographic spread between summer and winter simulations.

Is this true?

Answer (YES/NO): NO